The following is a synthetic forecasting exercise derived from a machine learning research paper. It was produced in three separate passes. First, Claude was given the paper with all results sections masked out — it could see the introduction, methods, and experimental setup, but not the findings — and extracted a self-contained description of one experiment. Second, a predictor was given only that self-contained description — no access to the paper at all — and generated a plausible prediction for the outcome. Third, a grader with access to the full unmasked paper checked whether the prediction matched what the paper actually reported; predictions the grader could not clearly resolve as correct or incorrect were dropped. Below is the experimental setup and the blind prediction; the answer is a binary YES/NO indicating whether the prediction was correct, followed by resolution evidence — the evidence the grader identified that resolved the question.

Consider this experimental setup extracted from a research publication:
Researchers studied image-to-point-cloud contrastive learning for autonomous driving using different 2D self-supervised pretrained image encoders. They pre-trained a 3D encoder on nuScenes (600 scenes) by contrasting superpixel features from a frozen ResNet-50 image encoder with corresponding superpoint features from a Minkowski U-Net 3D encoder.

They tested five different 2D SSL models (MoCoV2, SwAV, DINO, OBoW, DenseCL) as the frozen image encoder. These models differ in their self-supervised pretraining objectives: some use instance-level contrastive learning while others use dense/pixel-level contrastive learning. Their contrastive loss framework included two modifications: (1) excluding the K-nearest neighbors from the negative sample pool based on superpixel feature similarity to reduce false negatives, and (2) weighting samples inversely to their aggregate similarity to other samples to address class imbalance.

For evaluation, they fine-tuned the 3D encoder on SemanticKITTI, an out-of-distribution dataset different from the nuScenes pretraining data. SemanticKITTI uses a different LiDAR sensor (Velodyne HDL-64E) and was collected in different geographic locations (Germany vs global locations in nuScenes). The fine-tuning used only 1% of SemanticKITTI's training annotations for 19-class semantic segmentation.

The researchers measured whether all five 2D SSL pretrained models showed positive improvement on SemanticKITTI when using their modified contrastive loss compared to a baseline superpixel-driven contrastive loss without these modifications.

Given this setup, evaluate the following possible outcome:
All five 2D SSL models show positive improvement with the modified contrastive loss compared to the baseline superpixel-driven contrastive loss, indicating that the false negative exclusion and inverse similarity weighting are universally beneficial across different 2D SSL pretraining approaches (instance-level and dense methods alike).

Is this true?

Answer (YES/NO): NO